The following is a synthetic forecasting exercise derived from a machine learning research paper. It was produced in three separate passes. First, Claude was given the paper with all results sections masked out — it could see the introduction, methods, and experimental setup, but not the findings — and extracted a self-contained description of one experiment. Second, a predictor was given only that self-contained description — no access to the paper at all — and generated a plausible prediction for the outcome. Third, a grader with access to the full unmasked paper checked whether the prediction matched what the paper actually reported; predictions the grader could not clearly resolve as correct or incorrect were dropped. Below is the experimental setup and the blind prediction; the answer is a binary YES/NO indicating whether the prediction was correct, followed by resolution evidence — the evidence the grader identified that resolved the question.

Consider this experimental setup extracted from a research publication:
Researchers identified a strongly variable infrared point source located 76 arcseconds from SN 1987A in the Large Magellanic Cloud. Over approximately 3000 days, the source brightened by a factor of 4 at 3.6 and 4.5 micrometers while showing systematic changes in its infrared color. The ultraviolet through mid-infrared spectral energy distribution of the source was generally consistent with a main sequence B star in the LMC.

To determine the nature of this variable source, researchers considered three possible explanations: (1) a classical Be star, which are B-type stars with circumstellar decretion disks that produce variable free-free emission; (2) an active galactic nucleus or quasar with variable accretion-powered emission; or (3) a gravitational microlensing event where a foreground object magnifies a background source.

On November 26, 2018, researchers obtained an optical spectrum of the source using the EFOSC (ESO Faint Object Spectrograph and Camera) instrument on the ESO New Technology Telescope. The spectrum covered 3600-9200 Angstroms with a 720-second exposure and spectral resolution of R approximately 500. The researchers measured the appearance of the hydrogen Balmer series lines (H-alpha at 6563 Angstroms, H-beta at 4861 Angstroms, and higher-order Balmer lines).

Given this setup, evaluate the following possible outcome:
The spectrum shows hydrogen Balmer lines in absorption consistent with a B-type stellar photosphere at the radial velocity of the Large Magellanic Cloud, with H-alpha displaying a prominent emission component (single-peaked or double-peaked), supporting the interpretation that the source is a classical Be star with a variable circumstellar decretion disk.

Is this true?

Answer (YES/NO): YES